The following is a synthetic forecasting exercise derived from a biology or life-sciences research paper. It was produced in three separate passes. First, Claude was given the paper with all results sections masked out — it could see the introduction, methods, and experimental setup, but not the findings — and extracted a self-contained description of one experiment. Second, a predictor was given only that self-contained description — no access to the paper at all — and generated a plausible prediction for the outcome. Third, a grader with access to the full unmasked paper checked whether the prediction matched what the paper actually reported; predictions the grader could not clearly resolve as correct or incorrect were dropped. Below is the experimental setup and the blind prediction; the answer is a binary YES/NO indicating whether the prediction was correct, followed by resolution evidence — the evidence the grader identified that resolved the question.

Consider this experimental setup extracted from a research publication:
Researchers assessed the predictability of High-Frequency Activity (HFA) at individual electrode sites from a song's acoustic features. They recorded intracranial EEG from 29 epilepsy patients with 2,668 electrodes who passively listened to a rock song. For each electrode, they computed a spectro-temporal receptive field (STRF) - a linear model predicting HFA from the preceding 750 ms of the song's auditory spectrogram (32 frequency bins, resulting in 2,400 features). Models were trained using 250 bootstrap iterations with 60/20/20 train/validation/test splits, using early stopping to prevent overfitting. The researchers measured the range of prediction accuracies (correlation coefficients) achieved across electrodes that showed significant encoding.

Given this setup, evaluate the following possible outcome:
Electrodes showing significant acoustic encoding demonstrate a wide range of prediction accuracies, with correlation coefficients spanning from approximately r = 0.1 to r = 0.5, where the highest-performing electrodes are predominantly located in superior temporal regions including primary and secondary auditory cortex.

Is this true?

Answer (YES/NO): NO